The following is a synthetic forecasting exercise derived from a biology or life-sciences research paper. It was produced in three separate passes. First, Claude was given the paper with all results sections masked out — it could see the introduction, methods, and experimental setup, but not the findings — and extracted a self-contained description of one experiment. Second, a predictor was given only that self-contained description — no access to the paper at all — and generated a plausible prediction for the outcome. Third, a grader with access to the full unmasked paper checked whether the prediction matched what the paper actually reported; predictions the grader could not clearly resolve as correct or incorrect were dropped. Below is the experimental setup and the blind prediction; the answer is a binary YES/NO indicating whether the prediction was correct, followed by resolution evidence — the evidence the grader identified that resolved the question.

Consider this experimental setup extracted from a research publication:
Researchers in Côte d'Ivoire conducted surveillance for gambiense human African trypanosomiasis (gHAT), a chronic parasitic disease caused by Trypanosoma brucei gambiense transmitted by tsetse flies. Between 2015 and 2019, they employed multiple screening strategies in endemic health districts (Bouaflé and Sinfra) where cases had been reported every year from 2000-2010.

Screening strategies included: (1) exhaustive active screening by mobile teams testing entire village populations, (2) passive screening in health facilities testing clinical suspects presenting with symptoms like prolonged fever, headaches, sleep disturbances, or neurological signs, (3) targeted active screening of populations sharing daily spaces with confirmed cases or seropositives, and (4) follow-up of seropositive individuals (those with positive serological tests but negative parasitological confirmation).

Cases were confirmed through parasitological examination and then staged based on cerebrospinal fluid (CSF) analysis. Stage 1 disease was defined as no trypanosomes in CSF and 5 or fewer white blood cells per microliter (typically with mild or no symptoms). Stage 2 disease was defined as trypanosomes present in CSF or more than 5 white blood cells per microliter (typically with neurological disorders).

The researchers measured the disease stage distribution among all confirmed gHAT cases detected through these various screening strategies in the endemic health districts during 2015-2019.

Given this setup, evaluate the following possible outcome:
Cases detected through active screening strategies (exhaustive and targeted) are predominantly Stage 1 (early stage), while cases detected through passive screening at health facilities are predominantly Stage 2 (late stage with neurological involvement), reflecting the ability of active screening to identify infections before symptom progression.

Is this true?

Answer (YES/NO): NO